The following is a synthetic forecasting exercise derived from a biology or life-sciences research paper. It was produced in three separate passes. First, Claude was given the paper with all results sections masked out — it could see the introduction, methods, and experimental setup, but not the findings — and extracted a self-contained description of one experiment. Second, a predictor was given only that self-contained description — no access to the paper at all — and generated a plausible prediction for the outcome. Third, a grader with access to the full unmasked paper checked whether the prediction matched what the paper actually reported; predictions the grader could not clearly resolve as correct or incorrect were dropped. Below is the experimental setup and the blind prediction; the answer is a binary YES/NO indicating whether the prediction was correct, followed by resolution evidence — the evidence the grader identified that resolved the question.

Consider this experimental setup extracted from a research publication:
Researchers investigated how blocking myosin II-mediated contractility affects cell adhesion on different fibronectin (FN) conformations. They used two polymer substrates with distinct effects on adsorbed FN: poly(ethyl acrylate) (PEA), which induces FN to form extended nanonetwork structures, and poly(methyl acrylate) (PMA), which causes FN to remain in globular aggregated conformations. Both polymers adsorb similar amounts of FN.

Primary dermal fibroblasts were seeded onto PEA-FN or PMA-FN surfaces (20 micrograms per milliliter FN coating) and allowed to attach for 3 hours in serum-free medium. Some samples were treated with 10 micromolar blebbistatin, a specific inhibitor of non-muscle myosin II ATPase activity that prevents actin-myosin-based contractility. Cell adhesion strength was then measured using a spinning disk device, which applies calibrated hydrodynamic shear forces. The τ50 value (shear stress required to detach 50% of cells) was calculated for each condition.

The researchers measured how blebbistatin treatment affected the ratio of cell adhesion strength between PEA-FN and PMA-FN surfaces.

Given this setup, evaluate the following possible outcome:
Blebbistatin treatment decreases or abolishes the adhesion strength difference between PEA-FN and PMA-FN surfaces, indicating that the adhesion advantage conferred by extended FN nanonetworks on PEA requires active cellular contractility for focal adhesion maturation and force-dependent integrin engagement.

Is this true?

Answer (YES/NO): YES